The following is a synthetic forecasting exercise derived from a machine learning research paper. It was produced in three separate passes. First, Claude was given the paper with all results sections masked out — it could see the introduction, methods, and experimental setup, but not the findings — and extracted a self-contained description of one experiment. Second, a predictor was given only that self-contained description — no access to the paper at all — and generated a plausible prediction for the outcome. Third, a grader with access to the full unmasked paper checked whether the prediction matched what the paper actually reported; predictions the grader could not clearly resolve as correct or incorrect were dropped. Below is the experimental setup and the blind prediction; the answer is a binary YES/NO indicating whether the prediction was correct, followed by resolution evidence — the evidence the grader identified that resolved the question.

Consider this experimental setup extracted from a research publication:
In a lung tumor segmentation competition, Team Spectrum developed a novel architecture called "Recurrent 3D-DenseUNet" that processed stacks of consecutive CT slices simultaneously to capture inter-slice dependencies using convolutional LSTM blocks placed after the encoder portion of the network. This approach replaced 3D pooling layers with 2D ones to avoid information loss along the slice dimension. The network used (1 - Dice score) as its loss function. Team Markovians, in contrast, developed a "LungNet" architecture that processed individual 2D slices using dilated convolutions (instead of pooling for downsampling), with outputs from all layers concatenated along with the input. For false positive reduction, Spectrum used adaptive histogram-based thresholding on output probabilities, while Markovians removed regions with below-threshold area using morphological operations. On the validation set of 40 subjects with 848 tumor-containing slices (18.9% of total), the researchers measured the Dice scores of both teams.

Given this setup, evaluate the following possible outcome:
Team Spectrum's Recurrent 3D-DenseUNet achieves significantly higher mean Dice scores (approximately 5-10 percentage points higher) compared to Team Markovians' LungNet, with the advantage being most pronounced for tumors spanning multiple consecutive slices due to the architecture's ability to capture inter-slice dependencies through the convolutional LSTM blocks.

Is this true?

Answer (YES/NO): NO